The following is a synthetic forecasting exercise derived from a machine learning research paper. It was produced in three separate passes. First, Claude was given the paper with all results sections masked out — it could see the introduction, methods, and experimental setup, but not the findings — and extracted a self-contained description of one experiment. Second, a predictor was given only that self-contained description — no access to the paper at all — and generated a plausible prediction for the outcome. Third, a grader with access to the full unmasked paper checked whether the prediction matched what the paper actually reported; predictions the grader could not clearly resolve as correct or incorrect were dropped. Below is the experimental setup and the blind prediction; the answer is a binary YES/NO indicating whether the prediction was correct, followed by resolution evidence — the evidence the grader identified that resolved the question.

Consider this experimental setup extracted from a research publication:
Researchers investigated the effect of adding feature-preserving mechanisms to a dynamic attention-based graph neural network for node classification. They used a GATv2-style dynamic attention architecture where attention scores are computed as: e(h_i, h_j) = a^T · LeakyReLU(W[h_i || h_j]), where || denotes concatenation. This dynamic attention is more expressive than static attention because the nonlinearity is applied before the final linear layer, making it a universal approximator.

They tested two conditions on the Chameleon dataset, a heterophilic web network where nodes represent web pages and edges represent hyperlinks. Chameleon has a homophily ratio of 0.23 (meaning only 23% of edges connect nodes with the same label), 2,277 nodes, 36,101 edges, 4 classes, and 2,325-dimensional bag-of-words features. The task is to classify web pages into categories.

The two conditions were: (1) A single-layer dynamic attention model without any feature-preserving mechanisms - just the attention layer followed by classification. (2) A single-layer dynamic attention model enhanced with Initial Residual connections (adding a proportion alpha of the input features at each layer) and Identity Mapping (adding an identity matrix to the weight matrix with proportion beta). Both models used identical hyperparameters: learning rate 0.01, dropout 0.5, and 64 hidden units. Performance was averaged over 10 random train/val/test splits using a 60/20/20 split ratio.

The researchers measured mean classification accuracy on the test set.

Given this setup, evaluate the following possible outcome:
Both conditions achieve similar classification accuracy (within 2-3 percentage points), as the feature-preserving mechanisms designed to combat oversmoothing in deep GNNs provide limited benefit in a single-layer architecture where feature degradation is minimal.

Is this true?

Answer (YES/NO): NO